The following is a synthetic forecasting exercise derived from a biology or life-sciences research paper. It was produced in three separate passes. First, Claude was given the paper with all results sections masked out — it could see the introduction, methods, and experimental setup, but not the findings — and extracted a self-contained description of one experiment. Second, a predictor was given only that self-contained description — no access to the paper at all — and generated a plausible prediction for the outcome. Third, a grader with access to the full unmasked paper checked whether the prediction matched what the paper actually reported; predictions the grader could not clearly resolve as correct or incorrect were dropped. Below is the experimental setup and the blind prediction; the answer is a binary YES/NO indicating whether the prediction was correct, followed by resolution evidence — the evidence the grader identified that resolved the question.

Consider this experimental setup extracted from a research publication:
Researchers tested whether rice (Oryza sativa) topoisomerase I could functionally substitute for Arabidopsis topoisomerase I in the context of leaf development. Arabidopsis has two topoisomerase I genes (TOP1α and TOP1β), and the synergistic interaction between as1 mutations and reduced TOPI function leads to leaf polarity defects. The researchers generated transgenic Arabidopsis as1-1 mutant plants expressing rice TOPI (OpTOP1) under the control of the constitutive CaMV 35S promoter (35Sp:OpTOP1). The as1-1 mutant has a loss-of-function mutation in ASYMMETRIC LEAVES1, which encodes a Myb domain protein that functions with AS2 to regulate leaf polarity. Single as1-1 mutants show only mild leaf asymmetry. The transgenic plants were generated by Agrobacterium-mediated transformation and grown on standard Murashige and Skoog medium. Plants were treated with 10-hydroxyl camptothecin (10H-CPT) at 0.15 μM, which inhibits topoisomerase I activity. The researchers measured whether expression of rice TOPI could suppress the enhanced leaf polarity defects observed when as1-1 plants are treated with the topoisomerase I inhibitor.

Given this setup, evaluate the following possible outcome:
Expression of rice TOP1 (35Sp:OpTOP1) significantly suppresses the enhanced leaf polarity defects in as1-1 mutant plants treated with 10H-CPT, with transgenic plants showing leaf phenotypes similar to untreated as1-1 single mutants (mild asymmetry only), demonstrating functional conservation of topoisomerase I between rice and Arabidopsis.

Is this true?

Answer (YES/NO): YES